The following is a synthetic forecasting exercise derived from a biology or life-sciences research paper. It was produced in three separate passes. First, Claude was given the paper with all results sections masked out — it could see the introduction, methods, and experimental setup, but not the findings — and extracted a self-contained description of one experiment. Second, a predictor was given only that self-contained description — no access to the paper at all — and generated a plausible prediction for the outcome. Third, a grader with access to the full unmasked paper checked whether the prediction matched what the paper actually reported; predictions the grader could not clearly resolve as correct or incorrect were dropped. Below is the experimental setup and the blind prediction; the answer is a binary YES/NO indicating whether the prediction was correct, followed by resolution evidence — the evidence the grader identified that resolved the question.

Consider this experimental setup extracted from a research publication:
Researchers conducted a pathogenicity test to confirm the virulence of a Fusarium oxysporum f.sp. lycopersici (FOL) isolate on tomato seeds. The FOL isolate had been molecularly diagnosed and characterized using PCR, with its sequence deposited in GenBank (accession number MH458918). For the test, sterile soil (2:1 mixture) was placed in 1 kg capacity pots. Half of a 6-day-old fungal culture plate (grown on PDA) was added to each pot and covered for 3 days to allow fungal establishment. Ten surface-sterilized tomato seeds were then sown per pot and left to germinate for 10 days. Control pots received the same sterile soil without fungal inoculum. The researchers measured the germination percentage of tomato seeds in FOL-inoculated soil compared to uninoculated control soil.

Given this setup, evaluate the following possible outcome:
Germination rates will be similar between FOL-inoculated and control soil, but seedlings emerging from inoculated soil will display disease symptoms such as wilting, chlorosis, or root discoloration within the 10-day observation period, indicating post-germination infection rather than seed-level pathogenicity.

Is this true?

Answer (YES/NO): NO